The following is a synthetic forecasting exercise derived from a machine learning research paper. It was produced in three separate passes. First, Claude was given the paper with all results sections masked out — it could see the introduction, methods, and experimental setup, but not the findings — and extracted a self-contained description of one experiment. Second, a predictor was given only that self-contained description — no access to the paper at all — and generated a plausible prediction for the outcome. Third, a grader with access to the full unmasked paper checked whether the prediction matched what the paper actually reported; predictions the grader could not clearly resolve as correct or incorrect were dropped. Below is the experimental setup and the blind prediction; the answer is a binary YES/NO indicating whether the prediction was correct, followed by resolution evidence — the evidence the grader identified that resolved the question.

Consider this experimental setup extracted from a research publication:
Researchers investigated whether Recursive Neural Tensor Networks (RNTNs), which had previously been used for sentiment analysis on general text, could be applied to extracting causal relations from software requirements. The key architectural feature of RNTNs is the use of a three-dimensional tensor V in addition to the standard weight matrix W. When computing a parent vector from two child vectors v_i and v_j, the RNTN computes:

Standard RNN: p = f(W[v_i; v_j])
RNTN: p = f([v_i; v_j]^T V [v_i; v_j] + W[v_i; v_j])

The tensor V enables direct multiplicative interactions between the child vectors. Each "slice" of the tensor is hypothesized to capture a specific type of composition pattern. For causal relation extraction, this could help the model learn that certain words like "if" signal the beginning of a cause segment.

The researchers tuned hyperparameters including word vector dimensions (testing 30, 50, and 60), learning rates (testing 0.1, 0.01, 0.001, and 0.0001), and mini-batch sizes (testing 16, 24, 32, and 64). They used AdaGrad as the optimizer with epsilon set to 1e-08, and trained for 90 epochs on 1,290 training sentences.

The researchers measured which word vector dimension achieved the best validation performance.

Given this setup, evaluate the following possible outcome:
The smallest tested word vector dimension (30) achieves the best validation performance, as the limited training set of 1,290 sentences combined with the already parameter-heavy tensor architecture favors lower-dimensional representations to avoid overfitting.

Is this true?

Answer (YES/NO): NO